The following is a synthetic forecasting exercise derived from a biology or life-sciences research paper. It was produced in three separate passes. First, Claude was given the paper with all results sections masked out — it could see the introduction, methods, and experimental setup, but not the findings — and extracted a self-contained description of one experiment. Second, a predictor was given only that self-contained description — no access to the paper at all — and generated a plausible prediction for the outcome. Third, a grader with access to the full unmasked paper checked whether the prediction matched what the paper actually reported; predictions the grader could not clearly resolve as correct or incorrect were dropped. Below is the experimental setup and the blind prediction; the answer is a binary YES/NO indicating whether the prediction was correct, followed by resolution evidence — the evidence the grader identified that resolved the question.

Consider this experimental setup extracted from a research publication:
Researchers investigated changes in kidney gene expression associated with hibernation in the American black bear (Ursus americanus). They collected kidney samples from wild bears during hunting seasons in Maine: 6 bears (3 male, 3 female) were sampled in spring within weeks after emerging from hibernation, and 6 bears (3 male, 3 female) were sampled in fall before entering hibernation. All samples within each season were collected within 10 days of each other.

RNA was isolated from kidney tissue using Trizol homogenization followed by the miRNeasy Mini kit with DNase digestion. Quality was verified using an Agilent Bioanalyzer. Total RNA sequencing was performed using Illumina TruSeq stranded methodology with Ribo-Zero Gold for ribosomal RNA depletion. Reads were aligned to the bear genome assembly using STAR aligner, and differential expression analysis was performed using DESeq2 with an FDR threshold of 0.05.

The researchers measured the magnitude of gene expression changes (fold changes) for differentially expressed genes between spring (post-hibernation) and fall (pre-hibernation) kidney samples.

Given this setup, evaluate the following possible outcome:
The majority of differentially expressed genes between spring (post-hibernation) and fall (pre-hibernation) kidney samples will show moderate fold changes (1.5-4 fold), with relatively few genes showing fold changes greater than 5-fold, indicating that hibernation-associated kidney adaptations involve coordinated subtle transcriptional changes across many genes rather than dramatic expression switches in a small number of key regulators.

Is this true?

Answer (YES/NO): YES